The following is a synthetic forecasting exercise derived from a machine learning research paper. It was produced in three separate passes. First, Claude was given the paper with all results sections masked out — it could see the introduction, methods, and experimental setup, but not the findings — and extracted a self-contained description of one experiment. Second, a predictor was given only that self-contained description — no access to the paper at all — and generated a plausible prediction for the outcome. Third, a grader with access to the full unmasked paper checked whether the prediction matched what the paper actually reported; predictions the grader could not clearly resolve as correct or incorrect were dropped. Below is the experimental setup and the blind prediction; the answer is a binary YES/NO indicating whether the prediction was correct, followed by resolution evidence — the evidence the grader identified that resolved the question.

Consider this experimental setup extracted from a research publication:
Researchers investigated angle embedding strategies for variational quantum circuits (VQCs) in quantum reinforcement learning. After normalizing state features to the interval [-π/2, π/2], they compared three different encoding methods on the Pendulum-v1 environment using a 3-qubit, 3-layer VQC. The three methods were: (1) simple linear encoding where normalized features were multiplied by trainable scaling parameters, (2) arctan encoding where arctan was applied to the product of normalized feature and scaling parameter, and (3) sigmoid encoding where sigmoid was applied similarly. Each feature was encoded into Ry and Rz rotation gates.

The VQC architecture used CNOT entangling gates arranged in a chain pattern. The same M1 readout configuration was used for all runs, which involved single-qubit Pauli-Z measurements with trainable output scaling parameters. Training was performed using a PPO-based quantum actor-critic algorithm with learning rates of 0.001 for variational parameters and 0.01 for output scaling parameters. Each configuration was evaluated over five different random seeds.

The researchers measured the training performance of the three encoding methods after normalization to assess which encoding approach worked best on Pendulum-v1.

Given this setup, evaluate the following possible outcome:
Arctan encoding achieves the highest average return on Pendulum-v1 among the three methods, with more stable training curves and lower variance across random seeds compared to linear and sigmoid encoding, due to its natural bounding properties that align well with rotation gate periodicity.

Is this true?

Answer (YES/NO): NO